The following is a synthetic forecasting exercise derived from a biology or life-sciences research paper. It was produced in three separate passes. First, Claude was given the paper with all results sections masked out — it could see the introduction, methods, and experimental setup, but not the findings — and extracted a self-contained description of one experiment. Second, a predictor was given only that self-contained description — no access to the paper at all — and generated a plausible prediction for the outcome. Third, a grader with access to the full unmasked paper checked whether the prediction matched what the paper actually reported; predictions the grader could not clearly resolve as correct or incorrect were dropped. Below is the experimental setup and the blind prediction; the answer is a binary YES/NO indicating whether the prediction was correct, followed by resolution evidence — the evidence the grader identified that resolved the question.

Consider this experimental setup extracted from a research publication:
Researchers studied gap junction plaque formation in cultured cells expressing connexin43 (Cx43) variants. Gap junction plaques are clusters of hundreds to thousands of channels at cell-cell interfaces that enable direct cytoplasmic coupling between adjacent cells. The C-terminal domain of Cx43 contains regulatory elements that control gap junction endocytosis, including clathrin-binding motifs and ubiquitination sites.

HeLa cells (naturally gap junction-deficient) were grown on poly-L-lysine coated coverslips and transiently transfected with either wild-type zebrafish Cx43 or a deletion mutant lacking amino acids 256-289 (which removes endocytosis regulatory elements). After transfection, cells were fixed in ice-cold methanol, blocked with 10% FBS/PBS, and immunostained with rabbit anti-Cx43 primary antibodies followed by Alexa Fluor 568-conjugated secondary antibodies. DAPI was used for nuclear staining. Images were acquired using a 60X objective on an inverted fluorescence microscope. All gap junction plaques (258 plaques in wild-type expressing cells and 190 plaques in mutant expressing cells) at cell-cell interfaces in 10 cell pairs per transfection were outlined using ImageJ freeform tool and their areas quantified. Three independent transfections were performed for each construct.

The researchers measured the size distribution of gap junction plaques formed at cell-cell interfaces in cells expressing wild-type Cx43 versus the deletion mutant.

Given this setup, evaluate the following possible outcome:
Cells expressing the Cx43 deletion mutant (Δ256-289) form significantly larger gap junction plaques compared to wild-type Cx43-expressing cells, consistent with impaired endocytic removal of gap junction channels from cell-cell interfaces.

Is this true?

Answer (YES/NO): YES